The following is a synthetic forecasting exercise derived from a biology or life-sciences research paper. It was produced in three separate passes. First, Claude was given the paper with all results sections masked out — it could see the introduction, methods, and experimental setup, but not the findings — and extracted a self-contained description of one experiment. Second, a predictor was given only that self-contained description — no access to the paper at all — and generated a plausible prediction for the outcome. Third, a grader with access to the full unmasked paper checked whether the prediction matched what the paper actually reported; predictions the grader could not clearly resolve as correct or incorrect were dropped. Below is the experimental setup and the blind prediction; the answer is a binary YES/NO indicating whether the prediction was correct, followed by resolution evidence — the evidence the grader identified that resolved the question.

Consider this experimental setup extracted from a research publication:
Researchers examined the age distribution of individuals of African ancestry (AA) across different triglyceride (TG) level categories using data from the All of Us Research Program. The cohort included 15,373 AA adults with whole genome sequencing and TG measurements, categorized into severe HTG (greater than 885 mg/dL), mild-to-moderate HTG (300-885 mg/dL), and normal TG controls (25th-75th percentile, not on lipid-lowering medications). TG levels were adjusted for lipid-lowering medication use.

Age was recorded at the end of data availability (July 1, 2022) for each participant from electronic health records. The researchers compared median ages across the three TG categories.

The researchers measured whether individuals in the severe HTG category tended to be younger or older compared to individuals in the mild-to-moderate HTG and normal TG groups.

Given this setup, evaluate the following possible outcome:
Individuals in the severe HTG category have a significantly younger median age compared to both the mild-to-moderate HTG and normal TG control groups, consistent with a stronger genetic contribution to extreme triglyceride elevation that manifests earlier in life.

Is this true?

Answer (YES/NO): YES